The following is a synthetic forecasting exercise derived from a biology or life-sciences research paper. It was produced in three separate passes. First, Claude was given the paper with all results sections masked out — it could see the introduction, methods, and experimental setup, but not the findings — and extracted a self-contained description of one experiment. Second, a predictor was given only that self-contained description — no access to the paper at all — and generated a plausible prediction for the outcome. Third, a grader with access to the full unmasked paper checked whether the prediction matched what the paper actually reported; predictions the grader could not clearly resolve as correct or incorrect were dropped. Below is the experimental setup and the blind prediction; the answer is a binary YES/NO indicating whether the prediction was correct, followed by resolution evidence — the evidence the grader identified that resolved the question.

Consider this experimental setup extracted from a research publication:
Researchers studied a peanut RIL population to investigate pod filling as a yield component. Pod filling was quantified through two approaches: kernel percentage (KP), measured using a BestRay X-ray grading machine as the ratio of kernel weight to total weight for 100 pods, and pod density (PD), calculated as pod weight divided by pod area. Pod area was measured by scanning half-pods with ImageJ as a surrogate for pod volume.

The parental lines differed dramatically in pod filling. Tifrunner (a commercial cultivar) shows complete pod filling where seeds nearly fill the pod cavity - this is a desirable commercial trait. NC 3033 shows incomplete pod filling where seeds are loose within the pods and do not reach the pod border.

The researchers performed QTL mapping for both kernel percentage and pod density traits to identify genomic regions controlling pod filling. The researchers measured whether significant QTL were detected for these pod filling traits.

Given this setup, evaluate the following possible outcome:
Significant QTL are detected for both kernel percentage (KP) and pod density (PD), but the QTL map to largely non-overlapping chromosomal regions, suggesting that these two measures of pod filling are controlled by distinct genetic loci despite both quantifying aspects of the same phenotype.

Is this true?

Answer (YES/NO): YES